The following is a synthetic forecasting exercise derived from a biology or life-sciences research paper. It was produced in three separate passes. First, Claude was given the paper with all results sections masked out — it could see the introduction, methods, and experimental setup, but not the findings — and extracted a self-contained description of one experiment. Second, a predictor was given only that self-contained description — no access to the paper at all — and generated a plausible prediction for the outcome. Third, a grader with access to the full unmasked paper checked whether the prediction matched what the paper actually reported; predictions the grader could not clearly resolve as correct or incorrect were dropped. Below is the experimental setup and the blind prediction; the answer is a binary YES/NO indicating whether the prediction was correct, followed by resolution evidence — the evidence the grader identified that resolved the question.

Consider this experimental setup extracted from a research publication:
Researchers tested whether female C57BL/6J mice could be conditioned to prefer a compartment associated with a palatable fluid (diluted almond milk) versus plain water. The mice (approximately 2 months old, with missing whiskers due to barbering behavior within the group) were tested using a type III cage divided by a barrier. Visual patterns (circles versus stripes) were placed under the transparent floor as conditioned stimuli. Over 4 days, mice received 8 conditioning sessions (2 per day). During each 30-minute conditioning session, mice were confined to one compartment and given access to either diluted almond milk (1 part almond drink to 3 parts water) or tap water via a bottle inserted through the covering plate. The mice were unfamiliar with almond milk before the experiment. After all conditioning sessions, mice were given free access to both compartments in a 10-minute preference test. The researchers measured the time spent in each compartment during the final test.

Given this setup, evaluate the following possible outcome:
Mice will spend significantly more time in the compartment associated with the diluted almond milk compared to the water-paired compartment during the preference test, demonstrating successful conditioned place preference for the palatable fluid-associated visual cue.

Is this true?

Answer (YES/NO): NO